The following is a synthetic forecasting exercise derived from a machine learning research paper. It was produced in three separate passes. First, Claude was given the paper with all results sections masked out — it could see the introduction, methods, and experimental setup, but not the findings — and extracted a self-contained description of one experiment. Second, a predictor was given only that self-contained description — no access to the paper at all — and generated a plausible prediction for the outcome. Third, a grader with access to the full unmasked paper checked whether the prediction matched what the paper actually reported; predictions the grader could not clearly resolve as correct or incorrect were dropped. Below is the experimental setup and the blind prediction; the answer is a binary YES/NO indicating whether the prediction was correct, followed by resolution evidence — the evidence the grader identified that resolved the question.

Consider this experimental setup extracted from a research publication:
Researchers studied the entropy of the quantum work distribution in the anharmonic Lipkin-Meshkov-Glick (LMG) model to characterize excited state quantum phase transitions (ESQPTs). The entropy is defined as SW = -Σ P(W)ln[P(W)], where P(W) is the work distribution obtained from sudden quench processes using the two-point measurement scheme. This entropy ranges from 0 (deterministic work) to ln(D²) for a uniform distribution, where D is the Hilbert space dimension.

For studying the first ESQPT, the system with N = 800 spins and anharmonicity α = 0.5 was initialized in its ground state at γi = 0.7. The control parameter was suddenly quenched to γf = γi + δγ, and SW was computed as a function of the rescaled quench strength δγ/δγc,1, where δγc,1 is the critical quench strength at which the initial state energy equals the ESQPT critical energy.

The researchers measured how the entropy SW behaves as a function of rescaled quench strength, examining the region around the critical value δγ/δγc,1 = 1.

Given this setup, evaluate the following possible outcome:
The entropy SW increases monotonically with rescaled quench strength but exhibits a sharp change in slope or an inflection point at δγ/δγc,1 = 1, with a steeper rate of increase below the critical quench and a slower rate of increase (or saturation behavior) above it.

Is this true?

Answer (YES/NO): NO